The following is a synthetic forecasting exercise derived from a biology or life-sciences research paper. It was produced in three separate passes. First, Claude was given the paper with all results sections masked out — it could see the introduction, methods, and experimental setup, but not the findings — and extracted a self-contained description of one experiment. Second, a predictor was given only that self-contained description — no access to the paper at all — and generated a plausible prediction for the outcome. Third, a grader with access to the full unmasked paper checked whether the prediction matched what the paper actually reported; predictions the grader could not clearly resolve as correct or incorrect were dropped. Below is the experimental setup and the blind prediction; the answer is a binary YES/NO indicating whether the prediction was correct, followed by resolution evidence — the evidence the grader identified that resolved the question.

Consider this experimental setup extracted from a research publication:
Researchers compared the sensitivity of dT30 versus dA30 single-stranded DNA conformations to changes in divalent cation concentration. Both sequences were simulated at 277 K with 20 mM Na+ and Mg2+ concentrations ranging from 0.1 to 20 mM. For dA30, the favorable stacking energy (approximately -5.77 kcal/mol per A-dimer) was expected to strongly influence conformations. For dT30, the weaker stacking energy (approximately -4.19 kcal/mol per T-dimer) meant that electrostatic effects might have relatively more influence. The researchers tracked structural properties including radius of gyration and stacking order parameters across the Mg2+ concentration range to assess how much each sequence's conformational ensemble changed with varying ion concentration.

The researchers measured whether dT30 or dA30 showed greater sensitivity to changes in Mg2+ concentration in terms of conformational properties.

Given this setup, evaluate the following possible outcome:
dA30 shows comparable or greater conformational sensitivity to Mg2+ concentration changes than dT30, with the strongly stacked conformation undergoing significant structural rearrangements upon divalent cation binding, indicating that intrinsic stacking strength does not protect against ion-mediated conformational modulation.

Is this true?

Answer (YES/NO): NO